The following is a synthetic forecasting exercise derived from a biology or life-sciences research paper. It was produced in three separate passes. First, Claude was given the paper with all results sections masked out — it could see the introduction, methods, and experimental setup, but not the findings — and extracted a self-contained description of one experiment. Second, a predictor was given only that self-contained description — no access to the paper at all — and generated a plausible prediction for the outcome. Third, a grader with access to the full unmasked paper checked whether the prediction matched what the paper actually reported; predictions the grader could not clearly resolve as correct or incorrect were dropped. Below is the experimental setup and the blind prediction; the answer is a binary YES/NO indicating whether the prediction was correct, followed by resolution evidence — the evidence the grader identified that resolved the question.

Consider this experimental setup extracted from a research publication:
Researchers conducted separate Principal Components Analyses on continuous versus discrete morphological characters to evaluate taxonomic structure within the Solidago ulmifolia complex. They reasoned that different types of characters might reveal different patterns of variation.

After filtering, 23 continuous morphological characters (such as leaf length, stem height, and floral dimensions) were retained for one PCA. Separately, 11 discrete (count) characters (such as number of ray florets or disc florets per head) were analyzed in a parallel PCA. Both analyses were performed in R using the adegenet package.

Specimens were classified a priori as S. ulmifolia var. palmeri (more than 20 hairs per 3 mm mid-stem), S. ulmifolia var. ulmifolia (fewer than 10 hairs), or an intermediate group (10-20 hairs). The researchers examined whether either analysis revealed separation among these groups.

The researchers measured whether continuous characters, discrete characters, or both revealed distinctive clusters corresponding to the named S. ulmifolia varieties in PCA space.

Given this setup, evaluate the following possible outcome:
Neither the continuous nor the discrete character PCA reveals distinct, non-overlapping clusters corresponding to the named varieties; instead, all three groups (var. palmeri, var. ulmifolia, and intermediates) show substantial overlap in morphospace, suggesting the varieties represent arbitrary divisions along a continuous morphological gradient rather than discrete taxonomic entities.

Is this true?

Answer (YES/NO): YES